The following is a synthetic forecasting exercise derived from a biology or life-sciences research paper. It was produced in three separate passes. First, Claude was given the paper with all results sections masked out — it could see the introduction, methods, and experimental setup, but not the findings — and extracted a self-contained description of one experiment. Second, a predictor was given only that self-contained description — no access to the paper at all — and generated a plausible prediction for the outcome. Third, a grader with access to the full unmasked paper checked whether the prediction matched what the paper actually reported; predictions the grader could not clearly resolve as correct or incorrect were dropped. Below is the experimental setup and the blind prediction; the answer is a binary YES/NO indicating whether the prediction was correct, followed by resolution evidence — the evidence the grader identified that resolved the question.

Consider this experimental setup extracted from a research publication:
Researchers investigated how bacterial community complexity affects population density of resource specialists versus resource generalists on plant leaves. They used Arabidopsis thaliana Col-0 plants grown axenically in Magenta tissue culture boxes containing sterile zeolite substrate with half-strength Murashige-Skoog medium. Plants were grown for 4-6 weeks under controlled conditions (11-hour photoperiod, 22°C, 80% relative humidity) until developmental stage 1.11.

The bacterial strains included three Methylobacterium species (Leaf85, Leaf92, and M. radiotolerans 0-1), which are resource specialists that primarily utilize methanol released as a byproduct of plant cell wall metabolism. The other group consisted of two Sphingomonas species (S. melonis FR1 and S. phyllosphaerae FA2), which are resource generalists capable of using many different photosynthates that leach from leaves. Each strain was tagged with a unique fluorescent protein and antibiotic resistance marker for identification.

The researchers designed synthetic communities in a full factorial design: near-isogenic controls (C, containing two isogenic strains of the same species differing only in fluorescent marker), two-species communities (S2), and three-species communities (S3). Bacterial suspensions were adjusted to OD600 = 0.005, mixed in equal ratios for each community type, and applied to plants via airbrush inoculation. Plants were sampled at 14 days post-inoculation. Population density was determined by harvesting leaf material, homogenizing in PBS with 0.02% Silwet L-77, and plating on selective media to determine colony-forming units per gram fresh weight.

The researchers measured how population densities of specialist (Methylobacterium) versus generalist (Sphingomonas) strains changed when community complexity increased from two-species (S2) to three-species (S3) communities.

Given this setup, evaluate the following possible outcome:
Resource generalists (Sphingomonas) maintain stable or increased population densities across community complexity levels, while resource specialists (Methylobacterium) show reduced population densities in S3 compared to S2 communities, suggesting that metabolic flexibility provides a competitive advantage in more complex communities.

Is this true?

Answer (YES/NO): YES